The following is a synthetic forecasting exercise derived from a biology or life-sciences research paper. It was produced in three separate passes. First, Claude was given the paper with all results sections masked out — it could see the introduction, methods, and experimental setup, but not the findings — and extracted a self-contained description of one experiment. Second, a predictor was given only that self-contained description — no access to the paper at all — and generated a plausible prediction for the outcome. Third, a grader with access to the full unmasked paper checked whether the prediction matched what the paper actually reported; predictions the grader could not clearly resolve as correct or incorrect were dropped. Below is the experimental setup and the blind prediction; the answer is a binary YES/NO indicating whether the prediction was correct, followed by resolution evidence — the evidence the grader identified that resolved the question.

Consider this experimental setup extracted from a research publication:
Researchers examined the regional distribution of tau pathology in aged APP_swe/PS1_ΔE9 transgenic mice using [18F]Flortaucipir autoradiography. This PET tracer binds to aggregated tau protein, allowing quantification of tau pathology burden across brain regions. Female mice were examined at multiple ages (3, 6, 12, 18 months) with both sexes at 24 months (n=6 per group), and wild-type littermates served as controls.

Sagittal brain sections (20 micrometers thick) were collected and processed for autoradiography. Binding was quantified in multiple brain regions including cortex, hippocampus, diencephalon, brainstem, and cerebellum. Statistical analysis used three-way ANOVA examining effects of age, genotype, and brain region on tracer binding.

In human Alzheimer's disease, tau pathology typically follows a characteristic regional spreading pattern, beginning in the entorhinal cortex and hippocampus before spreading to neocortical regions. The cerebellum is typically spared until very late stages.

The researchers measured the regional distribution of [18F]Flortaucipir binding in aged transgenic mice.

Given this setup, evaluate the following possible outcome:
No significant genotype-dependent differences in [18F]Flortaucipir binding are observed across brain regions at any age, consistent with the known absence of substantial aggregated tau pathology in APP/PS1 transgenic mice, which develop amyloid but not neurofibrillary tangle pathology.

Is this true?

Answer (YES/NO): NO